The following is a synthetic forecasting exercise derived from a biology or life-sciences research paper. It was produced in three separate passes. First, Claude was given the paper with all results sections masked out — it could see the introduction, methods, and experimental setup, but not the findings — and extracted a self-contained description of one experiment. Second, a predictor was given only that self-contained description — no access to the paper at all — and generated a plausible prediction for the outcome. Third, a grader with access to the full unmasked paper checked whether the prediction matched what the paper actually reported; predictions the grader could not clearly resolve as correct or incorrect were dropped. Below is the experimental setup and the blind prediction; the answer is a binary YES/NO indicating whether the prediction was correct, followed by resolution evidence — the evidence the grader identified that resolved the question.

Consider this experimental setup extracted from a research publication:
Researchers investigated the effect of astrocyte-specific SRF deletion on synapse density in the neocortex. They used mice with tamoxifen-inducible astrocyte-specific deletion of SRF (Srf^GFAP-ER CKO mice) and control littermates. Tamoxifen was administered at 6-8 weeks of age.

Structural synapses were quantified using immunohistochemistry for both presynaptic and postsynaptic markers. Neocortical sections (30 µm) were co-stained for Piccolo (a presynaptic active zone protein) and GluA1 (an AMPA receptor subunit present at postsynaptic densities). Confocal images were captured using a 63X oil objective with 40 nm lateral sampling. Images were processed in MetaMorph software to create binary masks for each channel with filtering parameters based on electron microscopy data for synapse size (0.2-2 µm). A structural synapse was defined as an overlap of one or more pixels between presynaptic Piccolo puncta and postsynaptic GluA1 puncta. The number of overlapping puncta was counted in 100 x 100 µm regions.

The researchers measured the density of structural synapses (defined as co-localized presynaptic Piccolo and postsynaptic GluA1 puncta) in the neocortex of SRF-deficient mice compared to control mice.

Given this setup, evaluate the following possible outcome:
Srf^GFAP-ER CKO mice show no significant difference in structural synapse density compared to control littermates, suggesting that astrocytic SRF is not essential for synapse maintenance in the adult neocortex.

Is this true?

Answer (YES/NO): YES